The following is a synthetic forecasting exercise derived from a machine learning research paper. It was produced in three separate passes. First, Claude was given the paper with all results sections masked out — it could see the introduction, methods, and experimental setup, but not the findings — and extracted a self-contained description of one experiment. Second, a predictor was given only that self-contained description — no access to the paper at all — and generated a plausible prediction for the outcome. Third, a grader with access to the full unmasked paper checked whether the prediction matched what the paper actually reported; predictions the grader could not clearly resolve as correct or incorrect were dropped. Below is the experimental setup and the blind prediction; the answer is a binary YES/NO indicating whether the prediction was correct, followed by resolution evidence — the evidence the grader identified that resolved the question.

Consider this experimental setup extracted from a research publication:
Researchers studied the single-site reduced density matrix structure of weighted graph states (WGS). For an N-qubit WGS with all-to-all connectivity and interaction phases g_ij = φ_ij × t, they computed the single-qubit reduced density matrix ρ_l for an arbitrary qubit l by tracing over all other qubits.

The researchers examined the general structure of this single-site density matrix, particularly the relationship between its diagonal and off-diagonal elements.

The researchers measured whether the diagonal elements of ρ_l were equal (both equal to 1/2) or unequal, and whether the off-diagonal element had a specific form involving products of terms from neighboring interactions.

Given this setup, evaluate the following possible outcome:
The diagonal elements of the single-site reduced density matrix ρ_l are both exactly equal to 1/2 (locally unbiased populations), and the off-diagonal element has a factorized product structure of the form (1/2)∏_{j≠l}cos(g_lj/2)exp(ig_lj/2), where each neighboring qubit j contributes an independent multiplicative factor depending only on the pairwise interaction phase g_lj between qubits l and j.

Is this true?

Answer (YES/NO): YES